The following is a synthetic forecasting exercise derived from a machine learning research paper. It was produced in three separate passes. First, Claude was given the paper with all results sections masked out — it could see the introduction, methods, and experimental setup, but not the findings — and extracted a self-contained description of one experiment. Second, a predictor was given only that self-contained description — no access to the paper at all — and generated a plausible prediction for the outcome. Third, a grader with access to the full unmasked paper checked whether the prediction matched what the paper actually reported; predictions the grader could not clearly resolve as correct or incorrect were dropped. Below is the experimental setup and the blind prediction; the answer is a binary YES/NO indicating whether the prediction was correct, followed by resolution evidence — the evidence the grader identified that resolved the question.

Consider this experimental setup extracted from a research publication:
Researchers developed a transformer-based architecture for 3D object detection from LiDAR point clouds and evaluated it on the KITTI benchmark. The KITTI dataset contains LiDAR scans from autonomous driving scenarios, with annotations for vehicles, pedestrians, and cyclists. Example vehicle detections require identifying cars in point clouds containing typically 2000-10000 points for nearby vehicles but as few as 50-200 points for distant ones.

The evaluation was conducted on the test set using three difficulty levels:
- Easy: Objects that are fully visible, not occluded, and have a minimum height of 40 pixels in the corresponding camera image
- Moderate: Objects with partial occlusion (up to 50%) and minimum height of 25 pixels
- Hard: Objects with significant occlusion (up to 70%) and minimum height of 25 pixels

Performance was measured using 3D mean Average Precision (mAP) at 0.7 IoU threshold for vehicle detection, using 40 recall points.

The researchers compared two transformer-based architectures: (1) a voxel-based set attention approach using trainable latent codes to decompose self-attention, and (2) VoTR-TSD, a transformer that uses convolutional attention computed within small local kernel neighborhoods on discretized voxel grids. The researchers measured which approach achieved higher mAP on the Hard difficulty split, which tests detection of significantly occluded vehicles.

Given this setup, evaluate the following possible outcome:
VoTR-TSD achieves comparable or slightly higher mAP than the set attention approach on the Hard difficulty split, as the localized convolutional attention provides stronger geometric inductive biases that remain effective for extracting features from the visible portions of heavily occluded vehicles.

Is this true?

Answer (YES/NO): YES